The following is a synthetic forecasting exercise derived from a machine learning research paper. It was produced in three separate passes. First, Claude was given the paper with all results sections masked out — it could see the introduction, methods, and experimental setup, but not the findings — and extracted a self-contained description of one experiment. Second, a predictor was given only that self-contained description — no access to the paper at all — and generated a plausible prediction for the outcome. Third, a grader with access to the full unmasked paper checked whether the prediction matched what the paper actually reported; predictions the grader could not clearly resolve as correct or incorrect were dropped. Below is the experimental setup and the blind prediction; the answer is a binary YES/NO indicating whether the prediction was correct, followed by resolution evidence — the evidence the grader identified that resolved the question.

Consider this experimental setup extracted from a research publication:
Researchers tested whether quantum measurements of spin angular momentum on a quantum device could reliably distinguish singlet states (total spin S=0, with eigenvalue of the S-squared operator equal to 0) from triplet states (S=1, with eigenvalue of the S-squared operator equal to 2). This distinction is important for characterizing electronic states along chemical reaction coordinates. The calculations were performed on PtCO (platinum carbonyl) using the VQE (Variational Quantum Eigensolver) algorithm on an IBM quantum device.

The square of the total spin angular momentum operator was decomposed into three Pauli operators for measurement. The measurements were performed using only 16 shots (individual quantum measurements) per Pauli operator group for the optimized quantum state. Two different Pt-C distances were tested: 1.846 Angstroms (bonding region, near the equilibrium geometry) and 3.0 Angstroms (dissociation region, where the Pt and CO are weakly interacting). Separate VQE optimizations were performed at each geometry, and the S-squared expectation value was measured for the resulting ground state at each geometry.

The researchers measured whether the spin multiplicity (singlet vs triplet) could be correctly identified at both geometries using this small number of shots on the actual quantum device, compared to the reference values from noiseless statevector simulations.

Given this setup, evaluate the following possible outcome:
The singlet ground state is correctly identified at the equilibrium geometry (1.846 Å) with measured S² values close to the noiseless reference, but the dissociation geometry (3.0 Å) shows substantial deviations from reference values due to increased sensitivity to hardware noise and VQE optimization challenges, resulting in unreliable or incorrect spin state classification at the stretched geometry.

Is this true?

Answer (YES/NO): NO